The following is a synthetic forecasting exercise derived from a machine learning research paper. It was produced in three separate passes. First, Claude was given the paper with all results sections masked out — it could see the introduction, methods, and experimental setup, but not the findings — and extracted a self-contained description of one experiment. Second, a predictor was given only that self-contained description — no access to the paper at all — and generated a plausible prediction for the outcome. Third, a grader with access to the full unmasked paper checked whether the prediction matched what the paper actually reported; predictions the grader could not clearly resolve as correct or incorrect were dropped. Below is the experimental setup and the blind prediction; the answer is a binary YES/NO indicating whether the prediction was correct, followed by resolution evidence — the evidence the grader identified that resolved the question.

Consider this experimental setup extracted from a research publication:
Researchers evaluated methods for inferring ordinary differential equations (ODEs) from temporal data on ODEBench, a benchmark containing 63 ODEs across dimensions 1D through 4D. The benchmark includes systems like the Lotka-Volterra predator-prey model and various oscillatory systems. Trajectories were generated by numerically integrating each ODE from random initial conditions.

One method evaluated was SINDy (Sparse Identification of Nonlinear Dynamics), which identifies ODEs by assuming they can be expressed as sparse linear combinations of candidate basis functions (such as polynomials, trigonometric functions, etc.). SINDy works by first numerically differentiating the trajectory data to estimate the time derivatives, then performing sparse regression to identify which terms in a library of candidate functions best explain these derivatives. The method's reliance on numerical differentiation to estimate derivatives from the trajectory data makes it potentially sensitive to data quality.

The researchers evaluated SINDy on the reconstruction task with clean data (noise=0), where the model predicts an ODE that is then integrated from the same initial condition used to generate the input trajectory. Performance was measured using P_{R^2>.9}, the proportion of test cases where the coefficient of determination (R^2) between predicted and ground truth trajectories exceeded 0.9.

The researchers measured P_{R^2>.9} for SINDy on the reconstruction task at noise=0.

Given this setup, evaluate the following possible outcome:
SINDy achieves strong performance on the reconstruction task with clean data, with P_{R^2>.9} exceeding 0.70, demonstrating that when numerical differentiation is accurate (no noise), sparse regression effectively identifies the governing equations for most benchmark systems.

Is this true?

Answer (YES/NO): NO